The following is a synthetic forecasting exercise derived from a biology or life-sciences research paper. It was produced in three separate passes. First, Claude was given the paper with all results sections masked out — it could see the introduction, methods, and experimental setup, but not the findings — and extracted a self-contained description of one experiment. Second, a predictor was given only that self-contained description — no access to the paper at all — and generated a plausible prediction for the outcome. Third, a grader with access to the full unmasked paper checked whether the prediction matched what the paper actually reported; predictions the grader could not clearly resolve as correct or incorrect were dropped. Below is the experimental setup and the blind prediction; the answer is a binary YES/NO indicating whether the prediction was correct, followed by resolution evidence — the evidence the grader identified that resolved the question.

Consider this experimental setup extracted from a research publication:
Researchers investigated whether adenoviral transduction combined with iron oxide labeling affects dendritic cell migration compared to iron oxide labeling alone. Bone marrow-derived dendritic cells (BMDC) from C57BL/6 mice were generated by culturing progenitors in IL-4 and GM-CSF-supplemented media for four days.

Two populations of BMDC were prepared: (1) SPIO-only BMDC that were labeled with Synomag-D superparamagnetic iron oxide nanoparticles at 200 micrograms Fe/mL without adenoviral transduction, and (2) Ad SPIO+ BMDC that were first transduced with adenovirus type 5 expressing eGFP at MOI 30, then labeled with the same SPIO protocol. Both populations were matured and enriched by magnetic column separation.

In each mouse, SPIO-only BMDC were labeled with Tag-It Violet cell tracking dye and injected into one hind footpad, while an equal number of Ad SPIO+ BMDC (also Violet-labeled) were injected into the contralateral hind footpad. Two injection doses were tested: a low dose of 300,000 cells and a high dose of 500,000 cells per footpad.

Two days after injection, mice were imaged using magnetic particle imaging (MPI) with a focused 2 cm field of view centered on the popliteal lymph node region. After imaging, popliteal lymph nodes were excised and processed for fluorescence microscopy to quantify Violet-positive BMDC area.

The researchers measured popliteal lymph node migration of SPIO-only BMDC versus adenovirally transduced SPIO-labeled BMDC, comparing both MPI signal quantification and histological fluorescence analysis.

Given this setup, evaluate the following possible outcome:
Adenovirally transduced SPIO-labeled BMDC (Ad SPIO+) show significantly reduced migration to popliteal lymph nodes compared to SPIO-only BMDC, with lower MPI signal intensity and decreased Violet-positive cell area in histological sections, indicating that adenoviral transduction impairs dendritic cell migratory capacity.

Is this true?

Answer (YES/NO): NO